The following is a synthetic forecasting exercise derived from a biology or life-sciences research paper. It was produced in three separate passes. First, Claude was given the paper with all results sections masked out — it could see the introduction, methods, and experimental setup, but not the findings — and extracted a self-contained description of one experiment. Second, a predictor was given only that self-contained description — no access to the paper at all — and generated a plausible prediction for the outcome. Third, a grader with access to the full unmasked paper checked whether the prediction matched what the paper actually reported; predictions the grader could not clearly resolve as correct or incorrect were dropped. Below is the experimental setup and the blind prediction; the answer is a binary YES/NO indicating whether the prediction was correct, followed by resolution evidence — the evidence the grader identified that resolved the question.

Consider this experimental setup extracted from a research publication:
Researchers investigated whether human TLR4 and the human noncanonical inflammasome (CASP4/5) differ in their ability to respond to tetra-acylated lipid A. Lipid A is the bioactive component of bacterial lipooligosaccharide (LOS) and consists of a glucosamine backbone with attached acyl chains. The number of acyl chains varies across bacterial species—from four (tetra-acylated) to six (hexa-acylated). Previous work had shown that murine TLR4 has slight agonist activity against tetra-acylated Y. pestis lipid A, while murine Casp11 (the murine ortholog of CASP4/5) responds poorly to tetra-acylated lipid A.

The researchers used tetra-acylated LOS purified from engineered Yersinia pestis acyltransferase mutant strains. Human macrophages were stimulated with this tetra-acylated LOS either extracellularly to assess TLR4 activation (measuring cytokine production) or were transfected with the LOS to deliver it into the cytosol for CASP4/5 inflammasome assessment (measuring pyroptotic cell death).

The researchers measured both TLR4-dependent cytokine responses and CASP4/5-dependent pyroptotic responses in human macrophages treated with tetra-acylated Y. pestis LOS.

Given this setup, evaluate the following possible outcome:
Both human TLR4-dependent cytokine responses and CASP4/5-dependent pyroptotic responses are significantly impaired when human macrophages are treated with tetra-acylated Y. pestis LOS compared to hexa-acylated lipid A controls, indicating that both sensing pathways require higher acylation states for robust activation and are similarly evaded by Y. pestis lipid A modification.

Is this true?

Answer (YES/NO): NO